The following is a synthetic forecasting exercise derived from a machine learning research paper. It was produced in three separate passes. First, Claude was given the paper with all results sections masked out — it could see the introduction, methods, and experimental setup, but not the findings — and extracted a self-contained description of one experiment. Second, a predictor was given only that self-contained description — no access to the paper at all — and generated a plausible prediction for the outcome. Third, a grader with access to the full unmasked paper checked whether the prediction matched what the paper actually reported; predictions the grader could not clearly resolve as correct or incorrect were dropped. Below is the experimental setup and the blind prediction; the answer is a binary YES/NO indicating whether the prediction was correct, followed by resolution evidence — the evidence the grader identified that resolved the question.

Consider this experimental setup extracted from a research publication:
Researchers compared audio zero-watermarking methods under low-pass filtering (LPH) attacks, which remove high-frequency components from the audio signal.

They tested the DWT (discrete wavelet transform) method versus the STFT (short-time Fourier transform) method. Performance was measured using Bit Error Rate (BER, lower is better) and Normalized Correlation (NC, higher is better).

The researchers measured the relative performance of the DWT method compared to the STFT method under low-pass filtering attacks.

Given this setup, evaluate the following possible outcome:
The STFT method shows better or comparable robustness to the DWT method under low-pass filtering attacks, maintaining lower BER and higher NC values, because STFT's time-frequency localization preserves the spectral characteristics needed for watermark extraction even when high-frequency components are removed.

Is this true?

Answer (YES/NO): NO